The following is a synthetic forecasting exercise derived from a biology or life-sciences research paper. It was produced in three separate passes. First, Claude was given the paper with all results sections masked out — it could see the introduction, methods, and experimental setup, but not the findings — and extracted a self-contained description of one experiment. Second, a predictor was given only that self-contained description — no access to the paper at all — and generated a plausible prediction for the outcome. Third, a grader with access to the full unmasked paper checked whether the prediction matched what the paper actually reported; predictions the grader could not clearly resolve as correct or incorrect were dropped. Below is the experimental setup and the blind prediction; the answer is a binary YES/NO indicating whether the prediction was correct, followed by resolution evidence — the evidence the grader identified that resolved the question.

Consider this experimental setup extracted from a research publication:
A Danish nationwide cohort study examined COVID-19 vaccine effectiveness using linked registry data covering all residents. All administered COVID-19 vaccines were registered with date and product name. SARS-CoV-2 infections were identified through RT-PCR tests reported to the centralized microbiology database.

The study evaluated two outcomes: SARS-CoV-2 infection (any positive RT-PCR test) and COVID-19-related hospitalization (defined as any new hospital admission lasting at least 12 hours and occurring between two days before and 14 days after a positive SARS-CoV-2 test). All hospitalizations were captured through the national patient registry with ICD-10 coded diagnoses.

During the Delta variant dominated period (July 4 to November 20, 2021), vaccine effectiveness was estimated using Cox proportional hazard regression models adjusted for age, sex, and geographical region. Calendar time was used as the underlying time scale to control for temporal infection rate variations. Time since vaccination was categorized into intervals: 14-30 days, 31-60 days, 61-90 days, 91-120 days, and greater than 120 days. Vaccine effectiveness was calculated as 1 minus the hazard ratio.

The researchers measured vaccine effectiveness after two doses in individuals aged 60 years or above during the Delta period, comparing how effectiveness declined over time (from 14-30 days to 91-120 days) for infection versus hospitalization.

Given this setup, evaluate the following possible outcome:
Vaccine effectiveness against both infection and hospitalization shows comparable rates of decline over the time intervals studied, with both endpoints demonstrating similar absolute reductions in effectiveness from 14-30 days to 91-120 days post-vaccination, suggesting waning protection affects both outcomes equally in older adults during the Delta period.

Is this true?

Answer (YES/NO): NO